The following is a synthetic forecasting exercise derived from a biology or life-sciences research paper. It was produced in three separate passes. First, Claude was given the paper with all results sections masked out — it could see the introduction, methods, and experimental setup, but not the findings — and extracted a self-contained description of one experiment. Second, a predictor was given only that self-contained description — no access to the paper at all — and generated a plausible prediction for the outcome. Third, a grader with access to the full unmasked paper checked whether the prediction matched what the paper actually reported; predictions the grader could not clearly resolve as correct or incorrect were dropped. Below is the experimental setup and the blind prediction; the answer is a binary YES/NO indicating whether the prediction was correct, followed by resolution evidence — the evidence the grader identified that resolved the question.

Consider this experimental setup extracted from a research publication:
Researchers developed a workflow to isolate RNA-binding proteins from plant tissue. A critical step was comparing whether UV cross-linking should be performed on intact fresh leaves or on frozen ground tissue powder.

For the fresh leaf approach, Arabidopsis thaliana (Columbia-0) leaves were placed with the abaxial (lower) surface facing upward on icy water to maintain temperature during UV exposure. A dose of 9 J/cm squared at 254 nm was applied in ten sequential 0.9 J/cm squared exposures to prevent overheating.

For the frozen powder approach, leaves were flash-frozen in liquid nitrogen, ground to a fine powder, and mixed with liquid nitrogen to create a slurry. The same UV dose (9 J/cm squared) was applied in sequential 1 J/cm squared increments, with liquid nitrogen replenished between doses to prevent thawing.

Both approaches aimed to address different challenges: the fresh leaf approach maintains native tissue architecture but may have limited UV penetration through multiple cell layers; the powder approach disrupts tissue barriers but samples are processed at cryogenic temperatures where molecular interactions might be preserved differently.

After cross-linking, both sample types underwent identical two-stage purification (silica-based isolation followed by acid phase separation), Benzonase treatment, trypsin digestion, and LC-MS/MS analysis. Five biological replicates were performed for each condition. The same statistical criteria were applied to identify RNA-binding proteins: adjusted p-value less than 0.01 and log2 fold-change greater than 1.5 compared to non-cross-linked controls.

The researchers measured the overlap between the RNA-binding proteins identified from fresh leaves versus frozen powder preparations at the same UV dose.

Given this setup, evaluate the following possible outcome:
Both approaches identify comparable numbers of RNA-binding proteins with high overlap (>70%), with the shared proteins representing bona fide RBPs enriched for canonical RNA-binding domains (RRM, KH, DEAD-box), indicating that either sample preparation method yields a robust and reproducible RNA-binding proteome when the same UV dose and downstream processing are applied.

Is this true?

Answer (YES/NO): NO